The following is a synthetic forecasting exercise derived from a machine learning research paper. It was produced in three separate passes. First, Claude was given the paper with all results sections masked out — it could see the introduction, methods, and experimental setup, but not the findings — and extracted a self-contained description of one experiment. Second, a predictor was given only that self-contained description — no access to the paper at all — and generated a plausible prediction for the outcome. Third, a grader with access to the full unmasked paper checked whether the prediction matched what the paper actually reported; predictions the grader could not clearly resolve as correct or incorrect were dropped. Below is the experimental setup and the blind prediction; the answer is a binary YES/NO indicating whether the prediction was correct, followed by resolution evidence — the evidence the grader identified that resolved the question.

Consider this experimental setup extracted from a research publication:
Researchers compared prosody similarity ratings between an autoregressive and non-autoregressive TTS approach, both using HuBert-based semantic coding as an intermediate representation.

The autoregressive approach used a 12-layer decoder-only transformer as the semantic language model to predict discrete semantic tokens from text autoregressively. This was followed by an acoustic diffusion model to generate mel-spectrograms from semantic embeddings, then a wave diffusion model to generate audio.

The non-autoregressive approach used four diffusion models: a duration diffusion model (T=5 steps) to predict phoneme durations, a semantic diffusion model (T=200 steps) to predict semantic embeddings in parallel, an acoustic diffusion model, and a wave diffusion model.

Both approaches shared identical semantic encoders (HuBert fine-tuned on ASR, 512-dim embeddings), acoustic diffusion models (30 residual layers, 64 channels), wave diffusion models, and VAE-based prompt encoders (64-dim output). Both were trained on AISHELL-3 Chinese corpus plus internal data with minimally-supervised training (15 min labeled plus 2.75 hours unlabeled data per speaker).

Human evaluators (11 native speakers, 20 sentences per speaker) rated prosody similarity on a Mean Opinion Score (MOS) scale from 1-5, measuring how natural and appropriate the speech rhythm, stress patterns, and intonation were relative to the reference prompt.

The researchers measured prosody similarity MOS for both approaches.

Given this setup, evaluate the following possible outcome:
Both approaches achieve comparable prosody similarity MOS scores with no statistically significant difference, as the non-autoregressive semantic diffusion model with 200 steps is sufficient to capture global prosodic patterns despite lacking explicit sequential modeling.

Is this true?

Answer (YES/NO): NO